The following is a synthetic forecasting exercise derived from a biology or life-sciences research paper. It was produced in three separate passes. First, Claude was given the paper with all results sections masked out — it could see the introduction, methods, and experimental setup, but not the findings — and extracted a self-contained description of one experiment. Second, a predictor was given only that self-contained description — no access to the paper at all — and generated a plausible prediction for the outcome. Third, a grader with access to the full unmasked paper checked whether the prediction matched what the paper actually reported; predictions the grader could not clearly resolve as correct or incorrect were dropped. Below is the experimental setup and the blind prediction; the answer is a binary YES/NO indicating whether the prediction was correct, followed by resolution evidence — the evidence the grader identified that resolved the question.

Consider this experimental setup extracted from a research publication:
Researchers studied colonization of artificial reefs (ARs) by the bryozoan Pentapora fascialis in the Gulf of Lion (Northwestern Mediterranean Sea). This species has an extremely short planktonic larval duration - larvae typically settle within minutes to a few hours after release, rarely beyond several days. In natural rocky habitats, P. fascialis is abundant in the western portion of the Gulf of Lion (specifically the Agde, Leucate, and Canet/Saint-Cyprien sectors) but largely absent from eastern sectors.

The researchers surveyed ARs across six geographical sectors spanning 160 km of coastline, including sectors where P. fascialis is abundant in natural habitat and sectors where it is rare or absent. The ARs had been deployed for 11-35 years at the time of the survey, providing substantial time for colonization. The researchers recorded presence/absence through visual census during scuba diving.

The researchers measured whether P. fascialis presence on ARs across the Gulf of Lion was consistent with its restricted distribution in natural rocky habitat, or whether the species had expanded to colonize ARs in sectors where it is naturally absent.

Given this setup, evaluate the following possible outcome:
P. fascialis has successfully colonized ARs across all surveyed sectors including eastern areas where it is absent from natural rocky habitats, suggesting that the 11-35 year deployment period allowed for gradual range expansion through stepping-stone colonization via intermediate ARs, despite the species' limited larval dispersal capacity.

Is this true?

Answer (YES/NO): NO